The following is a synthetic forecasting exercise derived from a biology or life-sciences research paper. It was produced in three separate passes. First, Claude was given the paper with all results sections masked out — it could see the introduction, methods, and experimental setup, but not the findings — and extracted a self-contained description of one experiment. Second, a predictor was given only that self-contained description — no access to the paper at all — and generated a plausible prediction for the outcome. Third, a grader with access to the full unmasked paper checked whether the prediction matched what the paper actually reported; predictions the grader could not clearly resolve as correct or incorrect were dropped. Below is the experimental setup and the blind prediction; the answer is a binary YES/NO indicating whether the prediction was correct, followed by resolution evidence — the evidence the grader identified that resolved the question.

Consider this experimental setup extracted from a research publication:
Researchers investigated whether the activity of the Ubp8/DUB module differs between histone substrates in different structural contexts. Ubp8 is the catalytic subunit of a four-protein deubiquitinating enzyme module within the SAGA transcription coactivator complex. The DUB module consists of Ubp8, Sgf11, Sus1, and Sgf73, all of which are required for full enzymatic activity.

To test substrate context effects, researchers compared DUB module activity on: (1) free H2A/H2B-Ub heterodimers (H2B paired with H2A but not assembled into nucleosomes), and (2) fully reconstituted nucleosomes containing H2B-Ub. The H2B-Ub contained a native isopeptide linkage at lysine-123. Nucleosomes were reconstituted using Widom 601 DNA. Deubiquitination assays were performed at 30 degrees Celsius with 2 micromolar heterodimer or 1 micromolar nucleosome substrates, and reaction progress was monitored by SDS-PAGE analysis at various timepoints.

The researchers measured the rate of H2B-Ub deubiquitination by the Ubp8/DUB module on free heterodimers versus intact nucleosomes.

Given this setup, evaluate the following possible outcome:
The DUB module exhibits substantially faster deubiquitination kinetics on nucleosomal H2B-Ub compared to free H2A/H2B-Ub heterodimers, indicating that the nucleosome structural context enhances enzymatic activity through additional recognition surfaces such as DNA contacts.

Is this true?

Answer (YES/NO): NO